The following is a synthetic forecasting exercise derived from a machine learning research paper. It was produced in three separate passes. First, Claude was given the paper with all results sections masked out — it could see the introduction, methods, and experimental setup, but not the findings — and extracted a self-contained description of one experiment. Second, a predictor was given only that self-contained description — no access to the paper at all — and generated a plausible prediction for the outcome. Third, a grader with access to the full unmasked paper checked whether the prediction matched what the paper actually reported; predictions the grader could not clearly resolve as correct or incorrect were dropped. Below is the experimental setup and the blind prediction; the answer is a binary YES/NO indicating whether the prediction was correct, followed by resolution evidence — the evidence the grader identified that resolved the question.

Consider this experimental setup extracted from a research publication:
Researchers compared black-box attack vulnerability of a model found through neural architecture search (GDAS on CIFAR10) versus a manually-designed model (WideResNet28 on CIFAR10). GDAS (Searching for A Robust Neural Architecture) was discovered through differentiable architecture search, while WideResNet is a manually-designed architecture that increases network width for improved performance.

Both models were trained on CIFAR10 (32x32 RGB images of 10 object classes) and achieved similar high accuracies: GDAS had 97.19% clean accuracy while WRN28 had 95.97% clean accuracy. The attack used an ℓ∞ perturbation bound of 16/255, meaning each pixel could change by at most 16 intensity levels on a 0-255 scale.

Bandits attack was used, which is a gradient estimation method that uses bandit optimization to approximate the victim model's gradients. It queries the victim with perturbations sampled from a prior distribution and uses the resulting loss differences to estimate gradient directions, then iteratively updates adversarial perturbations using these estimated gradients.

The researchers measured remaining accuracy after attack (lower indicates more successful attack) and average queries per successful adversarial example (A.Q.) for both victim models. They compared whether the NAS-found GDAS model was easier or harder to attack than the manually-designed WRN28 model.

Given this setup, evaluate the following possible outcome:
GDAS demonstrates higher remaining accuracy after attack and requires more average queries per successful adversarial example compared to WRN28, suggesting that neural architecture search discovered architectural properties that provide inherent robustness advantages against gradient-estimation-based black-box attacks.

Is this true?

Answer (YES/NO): YES